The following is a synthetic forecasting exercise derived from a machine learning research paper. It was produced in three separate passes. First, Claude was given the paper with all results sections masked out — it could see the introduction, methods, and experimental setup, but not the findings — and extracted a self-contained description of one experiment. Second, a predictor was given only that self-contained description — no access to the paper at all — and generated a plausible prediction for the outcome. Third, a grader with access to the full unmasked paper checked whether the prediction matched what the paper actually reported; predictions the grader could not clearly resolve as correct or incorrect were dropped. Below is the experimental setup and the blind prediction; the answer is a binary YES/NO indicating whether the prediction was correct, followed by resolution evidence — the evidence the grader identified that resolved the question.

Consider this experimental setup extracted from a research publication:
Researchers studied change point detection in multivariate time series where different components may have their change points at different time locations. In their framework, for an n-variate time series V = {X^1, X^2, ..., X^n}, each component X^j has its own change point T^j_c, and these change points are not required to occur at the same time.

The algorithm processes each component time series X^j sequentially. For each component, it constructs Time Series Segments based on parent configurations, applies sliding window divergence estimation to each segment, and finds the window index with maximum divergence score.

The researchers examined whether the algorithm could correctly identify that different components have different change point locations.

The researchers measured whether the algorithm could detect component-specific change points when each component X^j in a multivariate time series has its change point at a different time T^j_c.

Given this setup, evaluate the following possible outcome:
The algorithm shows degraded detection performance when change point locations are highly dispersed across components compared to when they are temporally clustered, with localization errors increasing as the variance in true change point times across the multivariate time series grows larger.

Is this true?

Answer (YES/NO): NO